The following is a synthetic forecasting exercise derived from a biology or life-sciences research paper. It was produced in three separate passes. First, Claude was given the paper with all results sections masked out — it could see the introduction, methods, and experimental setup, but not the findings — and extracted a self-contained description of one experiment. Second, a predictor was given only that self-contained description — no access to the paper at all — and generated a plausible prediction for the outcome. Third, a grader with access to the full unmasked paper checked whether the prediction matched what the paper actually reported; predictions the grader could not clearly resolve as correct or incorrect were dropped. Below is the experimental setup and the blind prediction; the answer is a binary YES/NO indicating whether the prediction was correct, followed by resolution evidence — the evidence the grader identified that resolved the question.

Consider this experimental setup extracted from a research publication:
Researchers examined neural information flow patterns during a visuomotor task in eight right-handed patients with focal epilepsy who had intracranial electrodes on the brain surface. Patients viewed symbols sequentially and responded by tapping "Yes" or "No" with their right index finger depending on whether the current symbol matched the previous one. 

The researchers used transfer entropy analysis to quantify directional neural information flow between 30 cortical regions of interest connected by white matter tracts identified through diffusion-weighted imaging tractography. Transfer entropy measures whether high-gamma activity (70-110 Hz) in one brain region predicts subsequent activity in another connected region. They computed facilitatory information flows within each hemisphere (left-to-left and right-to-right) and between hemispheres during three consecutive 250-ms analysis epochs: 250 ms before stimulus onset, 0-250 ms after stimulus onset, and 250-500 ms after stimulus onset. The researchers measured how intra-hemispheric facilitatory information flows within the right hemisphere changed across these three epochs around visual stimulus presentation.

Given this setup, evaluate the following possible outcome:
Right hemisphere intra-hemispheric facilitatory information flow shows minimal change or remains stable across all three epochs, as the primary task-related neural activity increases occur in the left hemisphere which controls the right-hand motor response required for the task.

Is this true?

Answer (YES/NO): NO